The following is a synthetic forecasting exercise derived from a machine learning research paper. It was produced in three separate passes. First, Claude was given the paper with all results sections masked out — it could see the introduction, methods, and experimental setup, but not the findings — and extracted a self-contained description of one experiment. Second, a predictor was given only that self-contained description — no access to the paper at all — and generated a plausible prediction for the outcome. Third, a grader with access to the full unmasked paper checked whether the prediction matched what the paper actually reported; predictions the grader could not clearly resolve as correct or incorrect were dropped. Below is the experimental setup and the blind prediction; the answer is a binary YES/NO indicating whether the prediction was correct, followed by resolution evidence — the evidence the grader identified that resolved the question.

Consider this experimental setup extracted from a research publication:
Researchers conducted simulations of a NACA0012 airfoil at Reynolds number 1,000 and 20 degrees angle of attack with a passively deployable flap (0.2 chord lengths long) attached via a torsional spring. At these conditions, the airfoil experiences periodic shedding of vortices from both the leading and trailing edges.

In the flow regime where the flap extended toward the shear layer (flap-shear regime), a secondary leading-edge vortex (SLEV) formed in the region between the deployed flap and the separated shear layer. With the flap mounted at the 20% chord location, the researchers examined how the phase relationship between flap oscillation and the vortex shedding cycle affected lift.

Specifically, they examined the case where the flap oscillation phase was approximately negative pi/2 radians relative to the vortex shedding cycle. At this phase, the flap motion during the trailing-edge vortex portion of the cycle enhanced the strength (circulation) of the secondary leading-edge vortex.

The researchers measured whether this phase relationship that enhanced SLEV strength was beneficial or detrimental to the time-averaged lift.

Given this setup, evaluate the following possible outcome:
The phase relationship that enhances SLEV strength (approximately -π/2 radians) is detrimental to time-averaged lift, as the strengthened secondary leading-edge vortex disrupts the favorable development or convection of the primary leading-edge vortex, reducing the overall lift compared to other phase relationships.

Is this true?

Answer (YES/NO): NO